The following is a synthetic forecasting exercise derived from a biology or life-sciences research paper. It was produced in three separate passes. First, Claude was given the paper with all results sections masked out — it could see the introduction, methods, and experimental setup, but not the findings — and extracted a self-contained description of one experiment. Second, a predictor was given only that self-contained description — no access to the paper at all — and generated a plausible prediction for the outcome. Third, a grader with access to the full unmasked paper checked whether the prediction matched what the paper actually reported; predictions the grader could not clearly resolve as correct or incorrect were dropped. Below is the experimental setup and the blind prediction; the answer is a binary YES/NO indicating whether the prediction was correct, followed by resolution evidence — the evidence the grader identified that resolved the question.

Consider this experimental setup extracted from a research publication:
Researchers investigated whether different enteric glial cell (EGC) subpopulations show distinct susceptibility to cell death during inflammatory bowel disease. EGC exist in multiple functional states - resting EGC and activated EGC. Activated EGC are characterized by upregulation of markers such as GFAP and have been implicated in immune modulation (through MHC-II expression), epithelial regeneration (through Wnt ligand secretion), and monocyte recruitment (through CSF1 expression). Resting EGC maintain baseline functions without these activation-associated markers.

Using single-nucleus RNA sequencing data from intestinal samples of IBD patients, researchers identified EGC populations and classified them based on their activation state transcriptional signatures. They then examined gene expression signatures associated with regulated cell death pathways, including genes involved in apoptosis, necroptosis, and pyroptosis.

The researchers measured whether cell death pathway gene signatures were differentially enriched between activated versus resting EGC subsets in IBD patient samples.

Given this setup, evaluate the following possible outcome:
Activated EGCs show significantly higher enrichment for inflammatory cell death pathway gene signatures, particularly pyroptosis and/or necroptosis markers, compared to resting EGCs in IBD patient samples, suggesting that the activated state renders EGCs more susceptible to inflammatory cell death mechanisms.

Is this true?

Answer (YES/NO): NO